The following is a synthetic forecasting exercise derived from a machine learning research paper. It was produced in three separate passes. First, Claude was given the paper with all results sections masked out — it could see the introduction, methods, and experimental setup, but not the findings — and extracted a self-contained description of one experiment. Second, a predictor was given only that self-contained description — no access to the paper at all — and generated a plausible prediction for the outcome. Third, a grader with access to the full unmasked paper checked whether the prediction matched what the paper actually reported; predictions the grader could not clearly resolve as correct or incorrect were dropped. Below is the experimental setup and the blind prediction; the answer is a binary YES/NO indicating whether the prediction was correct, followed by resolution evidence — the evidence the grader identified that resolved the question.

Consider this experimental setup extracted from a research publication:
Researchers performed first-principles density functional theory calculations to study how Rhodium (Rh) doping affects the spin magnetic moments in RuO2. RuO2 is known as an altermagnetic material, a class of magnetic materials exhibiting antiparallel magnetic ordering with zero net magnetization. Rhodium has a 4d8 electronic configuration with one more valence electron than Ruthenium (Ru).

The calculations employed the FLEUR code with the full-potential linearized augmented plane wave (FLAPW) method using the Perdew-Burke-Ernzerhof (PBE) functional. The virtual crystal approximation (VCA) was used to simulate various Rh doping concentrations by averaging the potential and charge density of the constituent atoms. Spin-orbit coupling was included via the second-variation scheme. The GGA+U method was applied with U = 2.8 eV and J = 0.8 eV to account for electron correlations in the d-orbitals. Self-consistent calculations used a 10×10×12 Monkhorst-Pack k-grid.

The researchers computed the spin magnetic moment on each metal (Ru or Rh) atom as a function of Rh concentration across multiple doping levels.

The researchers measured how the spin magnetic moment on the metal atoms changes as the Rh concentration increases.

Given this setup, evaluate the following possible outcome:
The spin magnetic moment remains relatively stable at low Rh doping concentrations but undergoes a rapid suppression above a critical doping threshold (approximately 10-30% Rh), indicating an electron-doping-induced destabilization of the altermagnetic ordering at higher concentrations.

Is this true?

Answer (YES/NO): NO